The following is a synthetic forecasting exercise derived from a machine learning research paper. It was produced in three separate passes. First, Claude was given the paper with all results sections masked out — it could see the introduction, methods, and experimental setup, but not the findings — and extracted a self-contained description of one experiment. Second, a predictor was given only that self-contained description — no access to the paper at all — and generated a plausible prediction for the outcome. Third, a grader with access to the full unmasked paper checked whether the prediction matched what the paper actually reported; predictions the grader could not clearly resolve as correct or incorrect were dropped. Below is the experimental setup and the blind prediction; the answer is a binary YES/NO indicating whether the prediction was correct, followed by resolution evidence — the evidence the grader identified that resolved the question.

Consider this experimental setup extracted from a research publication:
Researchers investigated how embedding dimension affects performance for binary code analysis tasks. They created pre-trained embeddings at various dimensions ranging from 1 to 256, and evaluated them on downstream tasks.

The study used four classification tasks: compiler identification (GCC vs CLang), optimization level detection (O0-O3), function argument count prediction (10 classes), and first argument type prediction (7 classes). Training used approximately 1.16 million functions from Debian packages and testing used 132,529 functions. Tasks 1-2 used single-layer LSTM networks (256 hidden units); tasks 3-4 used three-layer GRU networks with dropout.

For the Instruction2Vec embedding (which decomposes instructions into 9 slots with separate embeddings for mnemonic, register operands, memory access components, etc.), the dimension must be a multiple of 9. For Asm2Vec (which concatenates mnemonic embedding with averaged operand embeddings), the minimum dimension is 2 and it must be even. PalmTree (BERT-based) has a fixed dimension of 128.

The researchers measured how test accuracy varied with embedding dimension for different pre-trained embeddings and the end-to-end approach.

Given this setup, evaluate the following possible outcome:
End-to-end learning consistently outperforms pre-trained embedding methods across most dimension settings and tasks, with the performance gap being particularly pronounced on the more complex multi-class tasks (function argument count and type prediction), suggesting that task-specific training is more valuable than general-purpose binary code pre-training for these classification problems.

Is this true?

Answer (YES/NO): NO